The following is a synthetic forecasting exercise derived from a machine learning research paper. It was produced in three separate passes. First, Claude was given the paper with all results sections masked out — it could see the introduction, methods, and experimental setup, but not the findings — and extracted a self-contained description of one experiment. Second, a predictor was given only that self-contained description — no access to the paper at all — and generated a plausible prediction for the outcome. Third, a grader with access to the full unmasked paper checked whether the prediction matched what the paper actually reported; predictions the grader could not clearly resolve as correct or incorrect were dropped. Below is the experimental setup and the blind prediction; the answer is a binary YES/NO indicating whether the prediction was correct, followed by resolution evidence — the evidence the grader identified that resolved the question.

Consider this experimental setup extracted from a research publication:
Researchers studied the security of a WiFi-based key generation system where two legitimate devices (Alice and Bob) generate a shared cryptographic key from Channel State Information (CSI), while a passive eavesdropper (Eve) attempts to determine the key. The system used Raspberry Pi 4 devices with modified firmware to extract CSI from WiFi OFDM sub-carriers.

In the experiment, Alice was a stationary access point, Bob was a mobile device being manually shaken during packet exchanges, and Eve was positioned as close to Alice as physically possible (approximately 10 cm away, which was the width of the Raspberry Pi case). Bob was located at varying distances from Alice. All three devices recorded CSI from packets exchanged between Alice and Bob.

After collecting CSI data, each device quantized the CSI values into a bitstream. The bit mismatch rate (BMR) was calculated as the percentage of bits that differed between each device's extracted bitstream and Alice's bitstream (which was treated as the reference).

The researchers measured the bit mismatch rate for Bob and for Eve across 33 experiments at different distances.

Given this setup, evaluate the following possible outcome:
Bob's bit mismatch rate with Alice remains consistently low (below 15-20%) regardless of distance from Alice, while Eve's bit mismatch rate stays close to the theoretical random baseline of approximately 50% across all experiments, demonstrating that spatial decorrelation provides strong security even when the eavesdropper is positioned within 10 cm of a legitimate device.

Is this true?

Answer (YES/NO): YES